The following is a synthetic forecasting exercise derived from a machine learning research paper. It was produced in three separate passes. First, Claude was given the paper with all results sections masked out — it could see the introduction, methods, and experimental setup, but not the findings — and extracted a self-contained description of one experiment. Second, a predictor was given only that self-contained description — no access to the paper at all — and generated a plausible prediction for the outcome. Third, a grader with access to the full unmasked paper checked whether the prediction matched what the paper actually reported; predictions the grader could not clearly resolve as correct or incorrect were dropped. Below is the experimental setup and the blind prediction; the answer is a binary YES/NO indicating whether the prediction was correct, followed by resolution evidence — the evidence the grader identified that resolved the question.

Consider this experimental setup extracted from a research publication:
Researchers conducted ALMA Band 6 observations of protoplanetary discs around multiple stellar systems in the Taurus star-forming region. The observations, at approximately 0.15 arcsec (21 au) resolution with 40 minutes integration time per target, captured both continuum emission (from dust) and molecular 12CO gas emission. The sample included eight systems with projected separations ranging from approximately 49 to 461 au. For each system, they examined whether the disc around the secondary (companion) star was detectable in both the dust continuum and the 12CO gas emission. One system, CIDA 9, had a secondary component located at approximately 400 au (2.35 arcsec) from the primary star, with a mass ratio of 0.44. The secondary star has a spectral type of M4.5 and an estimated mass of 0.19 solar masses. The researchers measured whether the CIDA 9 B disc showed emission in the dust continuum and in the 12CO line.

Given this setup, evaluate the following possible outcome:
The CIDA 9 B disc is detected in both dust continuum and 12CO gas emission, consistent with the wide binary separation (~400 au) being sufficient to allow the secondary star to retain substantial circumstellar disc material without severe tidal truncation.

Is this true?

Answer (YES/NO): NO